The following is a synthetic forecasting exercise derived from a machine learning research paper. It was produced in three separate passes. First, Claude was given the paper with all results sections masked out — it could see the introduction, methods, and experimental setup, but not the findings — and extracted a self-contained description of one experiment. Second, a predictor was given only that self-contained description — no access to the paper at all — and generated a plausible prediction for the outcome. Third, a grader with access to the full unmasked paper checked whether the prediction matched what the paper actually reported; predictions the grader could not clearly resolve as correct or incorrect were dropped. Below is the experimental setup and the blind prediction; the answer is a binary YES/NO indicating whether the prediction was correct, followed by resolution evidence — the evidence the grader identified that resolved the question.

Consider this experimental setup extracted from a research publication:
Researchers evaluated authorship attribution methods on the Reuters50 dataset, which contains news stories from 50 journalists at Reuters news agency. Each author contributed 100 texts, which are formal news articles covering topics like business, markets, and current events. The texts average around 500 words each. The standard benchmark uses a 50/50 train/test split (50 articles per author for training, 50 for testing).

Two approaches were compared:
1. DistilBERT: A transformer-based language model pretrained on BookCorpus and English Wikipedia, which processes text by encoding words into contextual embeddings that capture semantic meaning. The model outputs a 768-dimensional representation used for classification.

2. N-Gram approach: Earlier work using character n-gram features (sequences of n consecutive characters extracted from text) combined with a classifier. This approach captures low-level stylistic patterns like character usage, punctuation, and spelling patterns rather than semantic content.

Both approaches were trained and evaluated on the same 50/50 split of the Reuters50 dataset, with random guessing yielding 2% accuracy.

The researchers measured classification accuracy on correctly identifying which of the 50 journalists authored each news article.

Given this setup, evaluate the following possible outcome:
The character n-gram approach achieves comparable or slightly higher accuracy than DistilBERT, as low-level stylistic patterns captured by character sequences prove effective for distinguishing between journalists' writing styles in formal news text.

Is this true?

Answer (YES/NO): YES